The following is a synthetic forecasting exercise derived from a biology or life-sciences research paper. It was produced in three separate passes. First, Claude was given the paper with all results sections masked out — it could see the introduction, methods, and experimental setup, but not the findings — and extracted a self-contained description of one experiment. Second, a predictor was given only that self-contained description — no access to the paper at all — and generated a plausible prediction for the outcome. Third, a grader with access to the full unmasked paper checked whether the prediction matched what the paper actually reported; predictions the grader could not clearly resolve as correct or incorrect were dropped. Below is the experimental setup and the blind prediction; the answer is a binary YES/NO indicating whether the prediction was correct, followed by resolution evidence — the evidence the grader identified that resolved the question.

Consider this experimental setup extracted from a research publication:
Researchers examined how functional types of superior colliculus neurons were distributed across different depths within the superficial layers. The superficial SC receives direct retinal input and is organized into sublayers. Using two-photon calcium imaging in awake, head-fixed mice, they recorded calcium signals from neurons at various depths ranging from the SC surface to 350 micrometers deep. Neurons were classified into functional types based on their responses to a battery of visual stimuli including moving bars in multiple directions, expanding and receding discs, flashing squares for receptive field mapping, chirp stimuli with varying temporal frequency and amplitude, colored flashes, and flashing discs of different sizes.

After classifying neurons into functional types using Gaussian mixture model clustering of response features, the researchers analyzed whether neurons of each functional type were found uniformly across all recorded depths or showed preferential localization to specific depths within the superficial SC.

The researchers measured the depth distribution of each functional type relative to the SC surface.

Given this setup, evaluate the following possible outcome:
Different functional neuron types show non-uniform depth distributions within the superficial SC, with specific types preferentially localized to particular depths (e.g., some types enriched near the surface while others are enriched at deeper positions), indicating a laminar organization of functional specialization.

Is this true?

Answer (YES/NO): YES